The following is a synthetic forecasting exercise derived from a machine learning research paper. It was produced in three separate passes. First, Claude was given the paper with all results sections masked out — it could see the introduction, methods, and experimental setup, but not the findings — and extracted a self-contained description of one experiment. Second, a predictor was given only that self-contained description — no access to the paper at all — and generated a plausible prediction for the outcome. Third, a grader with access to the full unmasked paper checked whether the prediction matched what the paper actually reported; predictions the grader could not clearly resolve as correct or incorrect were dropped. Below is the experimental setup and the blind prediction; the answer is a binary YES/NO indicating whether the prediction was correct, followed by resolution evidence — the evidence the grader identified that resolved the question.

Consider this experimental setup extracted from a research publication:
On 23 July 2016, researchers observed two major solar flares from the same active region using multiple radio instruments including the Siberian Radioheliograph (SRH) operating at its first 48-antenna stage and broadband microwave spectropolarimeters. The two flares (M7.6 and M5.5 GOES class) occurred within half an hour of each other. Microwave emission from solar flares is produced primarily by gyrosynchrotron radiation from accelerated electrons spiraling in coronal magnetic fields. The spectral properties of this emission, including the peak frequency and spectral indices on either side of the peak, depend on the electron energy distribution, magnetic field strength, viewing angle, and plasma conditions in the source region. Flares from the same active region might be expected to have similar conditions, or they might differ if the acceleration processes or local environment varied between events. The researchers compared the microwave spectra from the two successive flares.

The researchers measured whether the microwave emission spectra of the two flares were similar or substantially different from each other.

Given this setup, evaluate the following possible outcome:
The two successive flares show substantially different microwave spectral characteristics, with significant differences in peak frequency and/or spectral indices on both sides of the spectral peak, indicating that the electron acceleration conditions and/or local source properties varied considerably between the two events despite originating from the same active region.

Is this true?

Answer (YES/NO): NO